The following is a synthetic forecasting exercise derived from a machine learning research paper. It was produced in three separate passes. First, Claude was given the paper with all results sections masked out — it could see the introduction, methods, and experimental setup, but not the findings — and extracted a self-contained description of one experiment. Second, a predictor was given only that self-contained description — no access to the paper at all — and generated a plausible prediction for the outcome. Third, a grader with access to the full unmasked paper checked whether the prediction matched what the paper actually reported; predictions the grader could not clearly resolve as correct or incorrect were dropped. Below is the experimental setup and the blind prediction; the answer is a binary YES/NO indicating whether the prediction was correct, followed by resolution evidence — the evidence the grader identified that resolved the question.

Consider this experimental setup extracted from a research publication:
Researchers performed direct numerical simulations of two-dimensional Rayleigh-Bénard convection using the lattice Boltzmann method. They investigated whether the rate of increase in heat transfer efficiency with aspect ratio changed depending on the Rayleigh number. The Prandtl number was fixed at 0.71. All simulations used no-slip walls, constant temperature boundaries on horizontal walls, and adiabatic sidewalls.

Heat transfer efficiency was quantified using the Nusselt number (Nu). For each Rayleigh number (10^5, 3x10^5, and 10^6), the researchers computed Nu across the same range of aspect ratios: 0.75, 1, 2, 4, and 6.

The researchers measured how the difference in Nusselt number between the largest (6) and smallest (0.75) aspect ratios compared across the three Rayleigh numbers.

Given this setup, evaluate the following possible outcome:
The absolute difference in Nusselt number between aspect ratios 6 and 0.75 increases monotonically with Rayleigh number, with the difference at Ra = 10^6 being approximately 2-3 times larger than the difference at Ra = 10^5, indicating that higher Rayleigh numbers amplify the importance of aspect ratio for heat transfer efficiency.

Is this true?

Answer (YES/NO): NO